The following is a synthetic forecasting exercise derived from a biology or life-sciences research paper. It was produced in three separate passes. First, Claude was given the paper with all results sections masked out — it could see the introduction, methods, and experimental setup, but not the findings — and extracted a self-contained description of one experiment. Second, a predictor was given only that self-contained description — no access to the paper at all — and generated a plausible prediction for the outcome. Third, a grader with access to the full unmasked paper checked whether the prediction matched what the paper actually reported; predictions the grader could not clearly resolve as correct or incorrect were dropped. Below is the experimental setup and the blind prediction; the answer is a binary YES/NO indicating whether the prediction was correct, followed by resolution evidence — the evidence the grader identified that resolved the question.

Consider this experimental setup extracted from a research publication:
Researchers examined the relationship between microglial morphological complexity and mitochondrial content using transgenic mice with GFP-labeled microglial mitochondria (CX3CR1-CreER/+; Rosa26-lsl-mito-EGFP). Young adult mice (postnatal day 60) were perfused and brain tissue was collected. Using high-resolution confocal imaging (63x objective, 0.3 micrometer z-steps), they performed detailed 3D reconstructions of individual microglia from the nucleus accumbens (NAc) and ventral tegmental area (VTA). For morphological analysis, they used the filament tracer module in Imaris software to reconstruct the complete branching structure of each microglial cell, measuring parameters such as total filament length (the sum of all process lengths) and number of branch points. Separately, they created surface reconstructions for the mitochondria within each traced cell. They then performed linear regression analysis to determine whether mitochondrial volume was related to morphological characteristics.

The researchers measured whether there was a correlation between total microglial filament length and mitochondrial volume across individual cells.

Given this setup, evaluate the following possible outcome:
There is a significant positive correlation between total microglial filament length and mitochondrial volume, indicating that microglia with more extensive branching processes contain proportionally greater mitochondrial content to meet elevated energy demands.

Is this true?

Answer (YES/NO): YES